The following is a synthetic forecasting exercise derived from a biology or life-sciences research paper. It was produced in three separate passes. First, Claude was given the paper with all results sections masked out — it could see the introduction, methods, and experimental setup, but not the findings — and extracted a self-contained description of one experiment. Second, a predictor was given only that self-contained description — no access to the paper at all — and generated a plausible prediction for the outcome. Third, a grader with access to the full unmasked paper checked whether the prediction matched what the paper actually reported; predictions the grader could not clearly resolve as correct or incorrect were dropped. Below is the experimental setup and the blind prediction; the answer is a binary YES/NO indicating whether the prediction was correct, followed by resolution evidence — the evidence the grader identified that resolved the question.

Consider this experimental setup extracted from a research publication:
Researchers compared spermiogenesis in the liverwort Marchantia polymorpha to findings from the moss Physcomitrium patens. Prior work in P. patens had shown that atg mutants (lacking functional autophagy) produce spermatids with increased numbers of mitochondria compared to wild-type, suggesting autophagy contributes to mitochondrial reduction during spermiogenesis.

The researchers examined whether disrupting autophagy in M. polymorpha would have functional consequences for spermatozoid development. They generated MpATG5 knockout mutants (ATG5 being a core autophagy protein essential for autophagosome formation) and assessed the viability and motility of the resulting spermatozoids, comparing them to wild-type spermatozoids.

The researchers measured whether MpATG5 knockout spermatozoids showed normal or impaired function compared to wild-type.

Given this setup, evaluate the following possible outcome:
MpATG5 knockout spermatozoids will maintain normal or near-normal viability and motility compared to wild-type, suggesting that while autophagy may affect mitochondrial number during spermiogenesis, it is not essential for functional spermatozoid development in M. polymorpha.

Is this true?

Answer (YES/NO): NO